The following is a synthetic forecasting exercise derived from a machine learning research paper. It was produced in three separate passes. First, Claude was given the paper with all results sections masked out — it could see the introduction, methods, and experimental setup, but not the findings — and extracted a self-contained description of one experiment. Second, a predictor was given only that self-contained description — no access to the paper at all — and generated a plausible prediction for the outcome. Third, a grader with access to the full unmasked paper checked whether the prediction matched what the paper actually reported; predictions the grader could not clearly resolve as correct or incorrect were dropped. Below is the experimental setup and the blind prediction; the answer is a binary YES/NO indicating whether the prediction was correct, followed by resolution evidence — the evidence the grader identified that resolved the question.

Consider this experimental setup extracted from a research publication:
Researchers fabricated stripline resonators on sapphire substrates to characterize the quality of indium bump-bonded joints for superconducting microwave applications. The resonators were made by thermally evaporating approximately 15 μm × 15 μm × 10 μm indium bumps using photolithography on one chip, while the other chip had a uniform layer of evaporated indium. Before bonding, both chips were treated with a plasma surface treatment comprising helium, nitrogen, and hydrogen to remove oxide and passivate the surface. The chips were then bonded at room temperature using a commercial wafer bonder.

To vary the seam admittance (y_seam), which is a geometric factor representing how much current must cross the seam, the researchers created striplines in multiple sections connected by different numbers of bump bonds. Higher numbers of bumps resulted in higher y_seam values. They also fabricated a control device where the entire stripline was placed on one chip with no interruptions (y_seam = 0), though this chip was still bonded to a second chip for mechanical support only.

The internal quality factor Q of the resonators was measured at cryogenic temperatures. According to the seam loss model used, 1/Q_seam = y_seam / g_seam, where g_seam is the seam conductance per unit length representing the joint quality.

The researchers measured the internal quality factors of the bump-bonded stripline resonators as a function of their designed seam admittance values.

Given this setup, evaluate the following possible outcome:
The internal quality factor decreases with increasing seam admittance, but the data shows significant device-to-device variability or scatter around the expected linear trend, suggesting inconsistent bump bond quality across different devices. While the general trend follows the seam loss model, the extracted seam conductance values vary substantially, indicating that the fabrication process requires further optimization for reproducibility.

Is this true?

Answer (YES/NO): NO